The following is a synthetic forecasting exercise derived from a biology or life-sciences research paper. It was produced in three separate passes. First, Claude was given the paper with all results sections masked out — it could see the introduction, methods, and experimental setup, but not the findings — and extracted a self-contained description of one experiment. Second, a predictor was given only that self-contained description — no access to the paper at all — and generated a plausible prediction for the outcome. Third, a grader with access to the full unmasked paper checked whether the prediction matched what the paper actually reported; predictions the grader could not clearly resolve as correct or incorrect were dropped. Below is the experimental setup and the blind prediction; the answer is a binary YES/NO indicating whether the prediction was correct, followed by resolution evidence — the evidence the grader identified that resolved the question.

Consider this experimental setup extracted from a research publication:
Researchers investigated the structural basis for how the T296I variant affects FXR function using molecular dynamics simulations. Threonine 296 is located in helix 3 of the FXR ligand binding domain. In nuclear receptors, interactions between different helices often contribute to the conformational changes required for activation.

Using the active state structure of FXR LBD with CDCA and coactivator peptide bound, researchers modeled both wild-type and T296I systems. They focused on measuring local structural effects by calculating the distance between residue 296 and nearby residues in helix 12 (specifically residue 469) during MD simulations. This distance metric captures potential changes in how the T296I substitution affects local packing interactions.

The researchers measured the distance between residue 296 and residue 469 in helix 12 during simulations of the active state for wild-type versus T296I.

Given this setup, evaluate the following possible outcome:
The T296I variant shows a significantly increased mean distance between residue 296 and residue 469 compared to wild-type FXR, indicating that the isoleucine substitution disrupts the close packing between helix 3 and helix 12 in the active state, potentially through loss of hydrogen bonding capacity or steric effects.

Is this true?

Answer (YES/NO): YES